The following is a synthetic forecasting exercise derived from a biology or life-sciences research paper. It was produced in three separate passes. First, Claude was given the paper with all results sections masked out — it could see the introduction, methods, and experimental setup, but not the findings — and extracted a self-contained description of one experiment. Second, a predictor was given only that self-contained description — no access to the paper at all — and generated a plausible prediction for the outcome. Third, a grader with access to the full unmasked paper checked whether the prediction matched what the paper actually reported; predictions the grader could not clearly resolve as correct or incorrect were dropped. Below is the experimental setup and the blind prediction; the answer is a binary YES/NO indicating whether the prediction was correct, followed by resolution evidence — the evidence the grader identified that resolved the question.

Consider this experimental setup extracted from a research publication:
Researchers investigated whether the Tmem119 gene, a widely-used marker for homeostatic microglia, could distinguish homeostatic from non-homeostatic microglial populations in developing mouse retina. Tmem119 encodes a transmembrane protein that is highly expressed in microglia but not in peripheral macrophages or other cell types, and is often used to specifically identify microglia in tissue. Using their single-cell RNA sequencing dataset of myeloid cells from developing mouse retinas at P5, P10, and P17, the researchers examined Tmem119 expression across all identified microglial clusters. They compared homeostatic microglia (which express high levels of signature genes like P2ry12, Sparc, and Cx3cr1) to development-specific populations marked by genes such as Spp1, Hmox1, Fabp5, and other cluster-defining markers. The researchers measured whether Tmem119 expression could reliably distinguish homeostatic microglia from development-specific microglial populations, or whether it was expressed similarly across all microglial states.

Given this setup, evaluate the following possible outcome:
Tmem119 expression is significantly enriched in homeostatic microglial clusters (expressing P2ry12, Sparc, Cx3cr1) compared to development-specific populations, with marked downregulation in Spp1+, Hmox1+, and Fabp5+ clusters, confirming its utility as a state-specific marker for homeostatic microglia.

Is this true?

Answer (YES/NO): YES